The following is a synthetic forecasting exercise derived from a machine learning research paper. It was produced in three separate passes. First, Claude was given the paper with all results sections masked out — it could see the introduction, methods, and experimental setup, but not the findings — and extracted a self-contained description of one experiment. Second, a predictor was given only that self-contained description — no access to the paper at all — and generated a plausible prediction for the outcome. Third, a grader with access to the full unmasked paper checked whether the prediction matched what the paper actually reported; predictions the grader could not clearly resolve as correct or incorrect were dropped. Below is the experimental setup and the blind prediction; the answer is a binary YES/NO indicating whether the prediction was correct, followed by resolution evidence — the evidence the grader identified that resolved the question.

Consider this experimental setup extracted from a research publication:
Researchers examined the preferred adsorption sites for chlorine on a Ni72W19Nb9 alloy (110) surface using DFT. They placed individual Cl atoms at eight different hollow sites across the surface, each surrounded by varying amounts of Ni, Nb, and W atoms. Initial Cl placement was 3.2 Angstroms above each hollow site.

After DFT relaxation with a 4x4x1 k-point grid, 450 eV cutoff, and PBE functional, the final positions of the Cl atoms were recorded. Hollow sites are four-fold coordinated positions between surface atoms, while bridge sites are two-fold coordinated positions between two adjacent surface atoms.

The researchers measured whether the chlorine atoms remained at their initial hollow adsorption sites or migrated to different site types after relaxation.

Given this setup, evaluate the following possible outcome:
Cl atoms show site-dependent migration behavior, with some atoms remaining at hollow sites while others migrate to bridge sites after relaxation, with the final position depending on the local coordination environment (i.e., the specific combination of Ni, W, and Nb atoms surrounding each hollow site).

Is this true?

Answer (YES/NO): YES